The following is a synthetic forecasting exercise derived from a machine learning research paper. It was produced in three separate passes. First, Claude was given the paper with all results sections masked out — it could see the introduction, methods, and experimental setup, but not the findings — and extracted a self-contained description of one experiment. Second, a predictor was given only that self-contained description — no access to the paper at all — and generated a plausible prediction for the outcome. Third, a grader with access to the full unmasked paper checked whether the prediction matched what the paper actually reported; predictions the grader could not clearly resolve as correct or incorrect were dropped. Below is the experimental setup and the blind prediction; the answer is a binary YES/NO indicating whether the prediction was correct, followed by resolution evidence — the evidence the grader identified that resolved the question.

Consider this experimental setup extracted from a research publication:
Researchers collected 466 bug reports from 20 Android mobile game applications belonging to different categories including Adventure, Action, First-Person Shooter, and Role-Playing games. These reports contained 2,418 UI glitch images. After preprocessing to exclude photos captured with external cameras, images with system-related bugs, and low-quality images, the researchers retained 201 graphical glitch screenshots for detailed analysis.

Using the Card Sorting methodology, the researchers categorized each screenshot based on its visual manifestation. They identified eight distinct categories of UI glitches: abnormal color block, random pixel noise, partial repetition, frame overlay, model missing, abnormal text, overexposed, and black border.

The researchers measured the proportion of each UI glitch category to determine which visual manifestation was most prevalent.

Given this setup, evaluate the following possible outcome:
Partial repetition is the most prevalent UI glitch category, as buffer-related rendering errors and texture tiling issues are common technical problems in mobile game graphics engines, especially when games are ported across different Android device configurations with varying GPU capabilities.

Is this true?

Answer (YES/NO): NO